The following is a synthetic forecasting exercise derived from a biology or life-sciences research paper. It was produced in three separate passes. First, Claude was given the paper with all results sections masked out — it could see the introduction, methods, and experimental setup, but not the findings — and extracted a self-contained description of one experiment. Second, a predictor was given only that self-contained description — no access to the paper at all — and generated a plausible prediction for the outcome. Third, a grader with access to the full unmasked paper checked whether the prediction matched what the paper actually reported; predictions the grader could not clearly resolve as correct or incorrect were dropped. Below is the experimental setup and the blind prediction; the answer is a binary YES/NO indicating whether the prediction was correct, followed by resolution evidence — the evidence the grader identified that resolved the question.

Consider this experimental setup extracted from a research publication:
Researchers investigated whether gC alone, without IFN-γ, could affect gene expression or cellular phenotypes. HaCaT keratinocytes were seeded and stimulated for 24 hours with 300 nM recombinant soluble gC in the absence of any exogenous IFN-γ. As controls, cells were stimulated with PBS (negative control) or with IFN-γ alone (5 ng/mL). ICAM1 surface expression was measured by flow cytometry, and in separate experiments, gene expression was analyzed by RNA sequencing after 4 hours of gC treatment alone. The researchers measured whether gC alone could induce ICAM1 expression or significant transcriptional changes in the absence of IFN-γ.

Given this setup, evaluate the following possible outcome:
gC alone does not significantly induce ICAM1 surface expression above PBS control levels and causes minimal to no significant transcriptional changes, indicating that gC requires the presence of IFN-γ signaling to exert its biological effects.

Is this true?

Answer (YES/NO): NO